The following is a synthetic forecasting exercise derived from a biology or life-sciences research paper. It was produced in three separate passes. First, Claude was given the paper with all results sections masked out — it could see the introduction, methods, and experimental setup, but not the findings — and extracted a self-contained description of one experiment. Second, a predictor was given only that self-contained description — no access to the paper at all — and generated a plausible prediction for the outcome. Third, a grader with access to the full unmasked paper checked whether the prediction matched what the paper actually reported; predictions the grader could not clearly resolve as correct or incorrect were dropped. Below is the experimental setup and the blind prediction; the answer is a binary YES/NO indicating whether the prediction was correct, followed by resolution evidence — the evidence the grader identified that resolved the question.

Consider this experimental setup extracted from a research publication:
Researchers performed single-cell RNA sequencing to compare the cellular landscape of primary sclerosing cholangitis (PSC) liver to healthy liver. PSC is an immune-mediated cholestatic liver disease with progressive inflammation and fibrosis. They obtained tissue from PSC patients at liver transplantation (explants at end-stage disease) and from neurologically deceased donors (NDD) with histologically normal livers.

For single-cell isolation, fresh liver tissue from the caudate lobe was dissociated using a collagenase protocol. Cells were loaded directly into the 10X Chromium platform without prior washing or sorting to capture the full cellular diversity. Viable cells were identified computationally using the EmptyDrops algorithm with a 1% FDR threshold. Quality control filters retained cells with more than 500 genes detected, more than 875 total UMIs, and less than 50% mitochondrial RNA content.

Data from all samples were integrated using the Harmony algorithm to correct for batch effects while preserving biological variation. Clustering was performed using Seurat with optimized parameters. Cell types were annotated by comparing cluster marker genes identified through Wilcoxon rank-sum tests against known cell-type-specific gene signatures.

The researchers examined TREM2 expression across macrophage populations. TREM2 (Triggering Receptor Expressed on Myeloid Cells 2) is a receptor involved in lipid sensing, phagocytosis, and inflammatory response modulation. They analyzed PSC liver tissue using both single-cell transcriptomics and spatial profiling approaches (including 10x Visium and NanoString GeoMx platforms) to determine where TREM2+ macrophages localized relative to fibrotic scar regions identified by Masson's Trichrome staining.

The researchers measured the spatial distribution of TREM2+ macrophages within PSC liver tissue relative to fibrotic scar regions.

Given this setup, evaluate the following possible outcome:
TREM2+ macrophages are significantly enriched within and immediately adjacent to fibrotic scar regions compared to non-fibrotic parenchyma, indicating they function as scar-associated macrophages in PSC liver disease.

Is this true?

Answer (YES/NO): YES